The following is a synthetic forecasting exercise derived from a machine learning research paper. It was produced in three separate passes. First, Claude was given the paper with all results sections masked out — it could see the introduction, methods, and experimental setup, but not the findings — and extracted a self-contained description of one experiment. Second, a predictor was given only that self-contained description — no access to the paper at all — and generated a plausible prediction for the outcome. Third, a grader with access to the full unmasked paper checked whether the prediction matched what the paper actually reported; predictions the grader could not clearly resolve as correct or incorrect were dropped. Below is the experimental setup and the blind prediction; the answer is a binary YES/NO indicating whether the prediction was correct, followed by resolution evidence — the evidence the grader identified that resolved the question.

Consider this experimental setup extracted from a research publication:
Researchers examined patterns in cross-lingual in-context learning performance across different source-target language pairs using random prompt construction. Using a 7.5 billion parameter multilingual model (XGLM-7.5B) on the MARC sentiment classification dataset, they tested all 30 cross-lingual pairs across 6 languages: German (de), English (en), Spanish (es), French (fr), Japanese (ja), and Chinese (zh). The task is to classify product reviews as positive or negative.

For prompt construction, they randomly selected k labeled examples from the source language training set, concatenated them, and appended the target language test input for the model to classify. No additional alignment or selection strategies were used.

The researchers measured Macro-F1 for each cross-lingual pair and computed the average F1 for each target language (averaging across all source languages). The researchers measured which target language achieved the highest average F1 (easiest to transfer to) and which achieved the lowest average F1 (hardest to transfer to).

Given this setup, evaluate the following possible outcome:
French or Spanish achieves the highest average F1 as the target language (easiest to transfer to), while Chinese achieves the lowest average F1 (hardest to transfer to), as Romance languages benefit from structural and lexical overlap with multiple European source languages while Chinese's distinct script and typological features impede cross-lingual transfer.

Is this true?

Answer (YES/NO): NO